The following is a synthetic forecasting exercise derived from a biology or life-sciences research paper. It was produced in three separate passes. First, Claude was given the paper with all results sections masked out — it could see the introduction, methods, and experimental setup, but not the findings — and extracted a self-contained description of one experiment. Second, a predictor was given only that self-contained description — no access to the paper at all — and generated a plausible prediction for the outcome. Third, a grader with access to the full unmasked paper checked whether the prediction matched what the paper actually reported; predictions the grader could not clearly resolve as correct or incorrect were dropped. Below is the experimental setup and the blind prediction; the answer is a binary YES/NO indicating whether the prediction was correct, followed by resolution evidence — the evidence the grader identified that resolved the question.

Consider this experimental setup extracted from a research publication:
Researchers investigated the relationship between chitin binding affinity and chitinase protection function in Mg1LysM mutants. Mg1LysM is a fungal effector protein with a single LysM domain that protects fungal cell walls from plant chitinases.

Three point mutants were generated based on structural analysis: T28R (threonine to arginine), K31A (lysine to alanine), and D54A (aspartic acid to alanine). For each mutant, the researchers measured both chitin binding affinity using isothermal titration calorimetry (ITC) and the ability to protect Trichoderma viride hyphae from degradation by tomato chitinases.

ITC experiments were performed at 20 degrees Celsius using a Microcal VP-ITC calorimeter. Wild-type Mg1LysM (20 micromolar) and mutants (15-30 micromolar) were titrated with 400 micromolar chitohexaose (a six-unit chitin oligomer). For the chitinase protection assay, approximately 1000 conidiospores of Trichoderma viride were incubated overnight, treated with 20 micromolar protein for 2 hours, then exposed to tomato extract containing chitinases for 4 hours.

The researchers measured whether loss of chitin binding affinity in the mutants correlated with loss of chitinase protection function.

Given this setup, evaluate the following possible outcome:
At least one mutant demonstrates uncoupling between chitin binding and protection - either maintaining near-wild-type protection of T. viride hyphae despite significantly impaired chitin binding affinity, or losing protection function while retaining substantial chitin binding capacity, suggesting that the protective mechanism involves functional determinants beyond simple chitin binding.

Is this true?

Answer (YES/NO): NO